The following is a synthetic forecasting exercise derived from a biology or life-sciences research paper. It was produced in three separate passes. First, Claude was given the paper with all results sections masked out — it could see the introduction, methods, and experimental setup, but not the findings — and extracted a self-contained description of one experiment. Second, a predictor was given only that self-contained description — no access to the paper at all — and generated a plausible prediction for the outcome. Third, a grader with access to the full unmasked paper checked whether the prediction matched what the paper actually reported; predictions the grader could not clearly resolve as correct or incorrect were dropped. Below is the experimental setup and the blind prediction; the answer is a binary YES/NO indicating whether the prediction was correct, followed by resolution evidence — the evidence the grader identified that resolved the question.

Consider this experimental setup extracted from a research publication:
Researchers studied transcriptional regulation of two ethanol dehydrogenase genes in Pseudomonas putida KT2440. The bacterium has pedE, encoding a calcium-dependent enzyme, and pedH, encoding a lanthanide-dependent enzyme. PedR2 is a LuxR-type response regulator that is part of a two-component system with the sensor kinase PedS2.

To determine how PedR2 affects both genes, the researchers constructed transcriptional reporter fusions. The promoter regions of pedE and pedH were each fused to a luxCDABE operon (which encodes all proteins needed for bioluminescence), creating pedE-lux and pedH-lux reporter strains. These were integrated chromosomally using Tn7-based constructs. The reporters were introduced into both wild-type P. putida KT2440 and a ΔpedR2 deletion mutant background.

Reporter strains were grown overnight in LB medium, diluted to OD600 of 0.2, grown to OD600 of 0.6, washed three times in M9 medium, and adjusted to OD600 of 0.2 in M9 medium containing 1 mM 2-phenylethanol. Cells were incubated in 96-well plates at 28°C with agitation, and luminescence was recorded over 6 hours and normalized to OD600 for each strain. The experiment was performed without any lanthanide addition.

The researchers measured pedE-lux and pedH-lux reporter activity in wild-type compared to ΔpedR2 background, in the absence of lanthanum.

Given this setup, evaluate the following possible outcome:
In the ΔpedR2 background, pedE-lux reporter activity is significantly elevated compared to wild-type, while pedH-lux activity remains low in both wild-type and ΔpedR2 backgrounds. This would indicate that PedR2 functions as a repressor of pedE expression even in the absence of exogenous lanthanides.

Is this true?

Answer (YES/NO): NO